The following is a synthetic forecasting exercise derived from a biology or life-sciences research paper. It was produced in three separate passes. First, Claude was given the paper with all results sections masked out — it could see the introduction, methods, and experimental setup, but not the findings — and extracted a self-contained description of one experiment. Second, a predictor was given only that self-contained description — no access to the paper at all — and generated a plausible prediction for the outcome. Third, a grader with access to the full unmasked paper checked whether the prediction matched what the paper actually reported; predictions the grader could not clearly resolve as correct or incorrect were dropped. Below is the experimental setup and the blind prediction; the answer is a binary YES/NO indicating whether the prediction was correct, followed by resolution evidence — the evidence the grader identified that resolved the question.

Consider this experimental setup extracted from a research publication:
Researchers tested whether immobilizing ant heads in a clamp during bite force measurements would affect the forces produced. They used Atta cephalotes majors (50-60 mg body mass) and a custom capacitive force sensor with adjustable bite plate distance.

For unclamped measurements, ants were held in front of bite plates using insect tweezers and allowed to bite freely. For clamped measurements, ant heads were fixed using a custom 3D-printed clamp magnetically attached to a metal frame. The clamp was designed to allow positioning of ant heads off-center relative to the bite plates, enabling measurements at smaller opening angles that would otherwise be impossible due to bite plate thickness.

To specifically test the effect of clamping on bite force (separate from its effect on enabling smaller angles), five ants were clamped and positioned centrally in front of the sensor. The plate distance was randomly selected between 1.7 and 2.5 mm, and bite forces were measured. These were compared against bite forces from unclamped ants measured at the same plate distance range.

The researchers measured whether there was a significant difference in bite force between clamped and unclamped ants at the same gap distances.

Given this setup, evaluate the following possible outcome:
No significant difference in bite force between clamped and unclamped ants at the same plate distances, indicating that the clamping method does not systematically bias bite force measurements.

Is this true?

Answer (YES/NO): YES